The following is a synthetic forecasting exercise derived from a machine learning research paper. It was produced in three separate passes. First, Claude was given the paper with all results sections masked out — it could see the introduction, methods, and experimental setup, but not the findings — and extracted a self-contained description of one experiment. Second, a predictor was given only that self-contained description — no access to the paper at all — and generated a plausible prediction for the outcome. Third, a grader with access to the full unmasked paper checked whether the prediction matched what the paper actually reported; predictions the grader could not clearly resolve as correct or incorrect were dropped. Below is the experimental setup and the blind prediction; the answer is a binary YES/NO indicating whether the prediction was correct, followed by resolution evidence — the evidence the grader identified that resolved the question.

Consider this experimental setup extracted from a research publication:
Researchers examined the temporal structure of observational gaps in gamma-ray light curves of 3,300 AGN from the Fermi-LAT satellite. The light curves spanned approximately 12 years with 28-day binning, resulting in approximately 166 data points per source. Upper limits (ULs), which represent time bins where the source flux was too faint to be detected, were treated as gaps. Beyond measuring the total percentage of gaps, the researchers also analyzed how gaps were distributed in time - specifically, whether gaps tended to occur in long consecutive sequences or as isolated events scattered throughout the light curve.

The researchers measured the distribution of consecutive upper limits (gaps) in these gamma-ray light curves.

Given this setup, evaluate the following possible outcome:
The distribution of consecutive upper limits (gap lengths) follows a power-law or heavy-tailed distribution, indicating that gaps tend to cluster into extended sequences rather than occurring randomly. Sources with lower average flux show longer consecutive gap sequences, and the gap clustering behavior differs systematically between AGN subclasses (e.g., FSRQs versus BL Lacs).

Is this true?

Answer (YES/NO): NO